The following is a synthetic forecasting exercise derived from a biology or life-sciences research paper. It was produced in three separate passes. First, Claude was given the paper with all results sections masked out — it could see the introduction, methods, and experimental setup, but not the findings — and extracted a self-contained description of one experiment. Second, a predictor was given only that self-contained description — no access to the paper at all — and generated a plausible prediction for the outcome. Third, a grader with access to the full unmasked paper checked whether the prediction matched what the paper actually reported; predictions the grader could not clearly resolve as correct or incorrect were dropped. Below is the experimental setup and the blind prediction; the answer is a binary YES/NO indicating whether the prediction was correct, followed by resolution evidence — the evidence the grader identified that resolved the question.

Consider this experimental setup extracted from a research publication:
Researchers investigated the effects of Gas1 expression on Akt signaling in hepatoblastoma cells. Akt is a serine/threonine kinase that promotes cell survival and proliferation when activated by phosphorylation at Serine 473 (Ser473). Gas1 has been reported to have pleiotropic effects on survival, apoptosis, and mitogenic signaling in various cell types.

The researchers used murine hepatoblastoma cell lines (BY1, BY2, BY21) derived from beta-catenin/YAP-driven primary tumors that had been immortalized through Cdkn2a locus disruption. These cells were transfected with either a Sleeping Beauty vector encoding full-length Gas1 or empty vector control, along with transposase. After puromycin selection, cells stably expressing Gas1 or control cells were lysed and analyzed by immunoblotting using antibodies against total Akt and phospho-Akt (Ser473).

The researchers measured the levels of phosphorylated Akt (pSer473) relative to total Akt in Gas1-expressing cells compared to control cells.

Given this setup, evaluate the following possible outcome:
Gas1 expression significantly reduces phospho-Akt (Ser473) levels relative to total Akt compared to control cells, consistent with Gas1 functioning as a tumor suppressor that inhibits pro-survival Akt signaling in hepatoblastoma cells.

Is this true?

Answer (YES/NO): NO